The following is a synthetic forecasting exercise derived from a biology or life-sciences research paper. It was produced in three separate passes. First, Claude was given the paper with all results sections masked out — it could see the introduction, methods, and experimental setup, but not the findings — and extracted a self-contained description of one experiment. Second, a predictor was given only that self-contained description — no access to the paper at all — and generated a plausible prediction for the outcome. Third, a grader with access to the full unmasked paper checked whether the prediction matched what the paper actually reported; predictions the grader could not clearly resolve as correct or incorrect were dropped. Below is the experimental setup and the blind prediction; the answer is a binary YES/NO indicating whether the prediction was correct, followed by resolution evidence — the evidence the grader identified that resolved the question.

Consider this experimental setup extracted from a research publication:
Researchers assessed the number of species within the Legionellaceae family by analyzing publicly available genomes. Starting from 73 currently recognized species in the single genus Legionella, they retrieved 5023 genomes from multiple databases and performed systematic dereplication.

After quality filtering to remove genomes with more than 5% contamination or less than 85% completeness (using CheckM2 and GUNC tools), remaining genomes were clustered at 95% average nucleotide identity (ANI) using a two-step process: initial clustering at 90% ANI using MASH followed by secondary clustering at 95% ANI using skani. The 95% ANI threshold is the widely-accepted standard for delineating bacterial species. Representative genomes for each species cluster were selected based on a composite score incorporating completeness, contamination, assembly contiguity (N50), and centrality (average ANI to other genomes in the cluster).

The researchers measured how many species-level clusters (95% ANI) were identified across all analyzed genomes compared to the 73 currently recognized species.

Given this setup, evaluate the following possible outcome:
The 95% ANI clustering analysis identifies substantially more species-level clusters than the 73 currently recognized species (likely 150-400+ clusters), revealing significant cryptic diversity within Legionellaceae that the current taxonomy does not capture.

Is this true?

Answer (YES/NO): NO